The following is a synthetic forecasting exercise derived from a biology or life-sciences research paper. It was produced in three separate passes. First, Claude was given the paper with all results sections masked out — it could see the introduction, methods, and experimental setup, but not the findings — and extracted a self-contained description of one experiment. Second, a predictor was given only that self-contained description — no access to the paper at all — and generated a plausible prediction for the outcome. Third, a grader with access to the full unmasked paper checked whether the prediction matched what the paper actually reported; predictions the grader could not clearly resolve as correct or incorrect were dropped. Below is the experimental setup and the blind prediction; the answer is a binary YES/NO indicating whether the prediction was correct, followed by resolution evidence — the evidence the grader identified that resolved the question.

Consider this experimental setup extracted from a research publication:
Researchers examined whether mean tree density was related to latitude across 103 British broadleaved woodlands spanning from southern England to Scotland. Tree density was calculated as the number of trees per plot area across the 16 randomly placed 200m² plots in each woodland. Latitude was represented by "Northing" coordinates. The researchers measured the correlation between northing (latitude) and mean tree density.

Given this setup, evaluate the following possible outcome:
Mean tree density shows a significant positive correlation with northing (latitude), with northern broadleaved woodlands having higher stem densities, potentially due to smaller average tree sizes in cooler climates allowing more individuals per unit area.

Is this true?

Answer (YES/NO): NO